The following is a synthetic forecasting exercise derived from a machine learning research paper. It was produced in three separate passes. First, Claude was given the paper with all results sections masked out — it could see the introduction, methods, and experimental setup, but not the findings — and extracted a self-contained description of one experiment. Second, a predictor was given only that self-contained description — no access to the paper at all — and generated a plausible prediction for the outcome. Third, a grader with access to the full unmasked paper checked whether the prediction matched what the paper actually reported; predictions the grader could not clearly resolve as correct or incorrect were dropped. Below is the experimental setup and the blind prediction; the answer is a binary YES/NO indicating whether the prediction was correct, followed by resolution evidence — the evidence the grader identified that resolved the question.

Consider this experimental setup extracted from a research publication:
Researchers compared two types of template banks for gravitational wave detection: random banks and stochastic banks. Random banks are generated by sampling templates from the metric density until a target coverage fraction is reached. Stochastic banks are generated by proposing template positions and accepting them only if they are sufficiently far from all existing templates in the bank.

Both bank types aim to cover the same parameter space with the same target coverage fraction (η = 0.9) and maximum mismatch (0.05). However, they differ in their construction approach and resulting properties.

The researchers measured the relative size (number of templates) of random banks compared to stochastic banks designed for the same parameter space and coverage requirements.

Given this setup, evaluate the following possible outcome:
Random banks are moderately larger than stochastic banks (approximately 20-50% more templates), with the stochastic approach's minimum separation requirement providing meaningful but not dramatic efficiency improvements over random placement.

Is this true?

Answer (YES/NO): YES